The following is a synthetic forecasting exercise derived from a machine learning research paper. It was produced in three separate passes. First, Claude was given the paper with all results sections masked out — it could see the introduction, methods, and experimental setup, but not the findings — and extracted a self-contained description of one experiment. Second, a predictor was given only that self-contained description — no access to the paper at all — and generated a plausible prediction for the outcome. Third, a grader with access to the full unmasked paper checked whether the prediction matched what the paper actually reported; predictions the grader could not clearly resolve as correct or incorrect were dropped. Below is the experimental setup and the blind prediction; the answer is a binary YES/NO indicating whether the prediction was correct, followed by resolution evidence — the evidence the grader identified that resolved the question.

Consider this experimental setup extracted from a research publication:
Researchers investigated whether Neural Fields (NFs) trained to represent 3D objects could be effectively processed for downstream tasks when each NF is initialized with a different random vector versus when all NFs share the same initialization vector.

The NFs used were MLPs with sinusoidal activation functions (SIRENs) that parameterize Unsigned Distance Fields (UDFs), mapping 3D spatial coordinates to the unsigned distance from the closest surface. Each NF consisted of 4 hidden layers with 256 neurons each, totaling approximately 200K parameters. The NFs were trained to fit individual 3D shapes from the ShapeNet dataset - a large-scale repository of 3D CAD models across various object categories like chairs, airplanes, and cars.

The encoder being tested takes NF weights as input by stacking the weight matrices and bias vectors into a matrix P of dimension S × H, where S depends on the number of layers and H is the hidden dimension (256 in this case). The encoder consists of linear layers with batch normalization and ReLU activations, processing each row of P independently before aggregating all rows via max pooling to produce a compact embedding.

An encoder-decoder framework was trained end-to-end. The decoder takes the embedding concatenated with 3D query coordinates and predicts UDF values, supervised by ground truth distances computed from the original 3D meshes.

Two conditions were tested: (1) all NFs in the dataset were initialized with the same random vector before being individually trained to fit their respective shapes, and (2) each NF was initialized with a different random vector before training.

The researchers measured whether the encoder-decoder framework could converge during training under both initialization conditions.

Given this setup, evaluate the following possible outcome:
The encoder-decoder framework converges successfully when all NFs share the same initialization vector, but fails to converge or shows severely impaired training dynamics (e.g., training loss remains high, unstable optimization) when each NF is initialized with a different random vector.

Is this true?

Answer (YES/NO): YES